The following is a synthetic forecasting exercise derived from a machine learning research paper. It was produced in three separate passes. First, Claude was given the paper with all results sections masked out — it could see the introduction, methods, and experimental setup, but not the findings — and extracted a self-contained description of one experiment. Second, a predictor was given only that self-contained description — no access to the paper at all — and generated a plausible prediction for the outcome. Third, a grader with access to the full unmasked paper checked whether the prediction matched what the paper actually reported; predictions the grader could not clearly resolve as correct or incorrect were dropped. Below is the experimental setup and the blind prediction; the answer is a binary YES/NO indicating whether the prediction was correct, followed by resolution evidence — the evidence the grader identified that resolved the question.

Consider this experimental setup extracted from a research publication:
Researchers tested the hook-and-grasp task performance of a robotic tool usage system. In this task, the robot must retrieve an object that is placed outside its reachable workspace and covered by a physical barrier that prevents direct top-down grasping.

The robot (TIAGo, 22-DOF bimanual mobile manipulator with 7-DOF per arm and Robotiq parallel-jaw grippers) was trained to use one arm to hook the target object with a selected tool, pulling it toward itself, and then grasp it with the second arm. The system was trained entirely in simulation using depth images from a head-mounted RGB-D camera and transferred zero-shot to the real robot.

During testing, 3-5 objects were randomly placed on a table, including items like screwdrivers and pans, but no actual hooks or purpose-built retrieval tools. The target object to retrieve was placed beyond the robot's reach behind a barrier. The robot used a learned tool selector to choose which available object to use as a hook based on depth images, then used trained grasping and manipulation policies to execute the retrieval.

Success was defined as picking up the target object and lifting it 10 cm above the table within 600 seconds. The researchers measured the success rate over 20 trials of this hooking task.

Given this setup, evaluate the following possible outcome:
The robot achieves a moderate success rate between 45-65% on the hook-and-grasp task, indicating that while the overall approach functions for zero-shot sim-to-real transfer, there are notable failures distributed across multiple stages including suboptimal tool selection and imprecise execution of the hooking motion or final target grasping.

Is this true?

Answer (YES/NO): NO